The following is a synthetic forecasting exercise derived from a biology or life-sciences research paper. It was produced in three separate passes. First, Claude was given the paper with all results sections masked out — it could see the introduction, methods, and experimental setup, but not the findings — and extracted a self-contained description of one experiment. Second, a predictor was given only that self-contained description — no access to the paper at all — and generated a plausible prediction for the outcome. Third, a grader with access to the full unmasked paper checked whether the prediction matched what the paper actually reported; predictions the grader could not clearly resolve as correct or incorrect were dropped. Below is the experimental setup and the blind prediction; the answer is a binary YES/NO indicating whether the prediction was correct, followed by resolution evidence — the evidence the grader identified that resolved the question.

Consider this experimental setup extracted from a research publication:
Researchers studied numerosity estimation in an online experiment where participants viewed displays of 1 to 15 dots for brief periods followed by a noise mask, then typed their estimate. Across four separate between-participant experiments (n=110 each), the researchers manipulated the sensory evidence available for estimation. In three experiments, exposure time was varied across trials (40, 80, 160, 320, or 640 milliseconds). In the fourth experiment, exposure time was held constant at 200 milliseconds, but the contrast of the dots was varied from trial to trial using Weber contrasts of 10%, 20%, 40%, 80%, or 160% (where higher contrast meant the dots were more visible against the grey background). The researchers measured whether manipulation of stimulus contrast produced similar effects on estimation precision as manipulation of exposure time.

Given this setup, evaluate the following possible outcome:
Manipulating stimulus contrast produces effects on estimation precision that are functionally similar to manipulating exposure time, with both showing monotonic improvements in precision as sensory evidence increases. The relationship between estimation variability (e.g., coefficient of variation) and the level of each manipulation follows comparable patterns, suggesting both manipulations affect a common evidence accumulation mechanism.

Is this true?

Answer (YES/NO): YES